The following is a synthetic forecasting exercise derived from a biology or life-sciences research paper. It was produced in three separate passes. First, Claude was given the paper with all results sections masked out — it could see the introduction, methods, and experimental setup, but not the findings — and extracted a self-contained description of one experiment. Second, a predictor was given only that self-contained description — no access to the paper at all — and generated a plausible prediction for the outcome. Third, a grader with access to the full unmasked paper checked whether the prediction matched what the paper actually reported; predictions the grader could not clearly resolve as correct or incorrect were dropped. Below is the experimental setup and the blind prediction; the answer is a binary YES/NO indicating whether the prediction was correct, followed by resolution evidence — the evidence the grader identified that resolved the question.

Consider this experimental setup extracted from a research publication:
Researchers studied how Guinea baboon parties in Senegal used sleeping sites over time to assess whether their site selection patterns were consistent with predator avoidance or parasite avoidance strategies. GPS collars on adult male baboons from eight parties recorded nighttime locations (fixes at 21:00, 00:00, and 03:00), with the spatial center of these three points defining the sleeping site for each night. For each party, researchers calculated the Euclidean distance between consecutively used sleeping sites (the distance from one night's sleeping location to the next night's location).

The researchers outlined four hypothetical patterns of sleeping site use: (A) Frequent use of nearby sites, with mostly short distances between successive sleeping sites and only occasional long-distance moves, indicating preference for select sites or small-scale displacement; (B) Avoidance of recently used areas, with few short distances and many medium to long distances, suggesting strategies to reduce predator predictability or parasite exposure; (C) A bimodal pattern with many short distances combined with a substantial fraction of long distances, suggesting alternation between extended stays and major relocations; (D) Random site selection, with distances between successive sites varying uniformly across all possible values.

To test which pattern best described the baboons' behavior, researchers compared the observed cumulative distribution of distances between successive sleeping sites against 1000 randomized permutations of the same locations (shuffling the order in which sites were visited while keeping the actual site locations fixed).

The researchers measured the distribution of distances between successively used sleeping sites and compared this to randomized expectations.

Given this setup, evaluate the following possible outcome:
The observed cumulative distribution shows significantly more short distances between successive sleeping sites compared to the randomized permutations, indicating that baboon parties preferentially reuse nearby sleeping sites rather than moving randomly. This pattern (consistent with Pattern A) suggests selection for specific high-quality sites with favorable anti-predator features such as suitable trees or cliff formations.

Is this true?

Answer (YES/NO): NO